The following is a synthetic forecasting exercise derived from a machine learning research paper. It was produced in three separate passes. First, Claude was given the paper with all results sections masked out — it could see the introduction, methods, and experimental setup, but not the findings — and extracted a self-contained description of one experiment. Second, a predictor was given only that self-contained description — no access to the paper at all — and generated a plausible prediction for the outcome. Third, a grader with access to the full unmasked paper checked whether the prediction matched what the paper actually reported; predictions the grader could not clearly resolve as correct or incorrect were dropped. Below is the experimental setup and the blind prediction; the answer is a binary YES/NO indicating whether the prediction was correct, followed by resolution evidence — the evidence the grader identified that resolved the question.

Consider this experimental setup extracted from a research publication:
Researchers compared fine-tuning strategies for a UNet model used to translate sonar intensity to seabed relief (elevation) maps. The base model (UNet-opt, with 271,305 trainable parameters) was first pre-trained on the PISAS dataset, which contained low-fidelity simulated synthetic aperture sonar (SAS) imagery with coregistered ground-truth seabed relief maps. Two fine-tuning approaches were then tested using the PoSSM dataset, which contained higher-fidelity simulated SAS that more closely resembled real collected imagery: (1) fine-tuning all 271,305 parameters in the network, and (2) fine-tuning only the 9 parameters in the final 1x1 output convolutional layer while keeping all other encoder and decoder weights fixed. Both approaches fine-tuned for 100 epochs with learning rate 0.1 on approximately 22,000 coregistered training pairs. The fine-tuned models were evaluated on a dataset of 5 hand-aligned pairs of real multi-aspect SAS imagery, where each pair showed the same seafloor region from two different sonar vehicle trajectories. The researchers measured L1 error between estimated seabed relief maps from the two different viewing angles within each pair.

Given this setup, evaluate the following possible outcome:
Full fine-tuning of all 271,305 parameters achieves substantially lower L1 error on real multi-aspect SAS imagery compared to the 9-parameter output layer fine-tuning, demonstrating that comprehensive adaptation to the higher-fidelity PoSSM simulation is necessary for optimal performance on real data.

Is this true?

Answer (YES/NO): NO